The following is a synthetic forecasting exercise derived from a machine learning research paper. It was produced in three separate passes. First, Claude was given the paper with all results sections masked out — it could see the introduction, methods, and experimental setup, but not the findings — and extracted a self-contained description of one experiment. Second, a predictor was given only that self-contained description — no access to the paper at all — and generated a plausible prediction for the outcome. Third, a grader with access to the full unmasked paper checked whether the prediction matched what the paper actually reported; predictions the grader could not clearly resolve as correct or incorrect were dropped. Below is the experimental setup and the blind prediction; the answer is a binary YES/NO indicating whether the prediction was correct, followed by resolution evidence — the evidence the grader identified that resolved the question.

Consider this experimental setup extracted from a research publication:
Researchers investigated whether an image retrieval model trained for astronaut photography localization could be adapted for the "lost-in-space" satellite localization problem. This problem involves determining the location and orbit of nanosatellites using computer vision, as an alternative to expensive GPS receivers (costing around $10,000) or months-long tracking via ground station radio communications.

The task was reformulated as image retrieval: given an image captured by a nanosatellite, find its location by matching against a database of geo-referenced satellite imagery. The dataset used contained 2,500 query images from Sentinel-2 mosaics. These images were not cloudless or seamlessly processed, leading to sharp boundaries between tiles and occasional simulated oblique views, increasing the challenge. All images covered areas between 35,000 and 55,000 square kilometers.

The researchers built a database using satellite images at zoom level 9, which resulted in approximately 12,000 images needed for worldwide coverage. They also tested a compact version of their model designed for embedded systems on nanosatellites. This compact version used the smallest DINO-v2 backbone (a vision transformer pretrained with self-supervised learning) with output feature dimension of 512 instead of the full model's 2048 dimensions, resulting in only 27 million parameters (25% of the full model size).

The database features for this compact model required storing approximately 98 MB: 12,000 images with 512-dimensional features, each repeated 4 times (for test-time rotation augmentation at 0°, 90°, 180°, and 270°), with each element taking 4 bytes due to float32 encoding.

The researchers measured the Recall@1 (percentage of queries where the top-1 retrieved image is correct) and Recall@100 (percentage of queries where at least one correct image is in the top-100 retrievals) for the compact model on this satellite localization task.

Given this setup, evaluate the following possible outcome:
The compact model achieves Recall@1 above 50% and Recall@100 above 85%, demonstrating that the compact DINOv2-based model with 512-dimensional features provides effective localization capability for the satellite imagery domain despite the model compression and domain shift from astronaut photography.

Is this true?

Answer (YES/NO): NO